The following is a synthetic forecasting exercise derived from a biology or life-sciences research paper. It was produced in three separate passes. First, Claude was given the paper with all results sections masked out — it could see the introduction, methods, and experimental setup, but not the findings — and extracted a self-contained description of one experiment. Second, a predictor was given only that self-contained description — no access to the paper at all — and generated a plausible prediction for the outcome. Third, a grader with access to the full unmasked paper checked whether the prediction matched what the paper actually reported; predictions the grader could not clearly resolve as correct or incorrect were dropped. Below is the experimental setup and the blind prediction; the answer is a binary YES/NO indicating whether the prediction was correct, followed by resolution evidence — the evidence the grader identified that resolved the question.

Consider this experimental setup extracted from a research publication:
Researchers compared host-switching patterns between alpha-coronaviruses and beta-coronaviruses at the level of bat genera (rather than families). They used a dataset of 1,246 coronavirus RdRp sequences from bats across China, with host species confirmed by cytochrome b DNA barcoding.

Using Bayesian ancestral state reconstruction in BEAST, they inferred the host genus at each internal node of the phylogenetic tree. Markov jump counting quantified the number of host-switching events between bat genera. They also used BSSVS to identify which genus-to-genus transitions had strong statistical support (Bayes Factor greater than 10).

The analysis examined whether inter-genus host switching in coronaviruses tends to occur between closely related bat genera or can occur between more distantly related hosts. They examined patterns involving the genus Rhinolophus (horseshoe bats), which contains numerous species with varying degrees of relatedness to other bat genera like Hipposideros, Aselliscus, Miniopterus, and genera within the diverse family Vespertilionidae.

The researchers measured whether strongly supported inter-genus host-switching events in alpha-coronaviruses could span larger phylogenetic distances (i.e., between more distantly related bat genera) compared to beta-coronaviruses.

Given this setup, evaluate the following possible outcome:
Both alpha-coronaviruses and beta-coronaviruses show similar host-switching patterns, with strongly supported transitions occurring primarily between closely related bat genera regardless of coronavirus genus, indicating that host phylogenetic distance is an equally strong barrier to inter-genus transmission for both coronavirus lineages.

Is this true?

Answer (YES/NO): NO